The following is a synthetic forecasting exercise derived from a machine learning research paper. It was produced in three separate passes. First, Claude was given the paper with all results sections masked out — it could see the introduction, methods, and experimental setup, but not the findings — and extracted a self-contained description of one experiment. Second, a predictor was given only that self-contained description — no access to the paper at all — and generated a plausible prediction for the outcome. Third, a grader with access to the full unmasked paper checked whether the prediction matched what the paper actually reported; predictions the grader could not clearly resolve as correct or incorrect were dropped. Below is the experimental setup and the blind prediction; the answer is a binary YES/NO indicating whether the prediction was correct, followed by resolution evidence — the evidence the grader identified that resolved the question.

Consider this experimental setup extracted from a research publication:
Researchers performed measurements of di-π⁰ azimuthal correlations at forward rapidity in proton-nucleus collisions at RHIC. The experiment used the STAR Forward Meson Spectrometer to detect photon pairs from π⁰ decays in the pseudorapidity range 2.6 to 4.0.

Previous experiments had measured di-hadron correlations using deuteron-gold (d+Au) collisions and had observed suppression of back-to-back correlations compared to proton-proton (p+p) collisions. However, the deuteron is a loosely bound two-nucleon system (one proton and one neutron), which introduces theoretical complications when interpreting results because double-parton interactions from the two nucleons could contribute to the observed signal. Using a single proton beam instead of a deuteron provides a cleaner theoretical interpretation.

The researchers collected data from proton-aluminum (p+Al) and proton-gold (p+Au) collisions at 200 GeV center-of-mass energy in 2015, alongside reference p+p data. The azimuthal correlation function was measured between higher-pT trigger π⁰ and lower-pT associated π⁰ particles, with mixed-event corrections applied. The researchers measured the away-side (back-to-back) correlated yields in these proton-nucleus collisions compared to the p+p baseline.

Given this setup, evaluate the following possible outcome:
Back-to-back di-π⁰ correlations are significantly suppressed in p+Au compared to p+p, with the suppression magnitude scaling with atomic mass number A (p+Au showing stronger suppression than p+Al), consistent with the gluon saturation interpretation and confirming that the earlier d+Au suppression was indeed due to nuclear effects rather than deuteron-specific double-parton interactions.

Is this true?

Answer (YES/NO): YES